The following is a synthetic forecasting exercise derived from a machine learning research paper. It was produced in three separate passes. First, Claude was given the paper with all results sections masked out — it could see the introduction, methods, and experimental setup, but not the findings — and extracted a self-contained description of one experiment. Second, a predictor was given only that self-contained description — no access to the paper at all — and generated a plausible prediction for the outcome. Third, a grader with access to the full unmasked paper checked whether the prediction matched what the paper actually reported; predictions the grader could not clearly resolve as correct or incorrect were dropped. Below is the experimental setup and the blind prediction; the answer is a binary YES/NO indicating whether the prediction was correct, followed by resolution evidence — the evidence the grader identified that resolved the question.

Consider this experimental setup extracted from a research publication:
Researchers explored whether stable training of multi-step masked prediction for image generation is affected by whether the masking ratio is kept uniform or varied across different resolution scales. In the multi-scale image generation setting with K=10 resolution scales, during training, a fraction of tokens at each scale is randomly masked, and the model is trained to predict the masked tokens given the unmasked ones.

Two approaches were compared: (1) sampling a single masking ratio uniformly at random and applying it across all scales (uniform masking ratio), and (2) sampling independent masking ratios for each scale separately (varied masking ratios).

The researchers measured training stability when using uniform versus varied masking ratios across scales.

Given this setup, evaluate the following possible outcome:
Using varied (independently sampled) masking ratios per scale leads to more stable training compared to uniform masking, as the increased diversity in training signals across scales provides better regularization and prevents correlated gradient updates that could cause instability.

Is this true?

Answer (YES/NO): NO